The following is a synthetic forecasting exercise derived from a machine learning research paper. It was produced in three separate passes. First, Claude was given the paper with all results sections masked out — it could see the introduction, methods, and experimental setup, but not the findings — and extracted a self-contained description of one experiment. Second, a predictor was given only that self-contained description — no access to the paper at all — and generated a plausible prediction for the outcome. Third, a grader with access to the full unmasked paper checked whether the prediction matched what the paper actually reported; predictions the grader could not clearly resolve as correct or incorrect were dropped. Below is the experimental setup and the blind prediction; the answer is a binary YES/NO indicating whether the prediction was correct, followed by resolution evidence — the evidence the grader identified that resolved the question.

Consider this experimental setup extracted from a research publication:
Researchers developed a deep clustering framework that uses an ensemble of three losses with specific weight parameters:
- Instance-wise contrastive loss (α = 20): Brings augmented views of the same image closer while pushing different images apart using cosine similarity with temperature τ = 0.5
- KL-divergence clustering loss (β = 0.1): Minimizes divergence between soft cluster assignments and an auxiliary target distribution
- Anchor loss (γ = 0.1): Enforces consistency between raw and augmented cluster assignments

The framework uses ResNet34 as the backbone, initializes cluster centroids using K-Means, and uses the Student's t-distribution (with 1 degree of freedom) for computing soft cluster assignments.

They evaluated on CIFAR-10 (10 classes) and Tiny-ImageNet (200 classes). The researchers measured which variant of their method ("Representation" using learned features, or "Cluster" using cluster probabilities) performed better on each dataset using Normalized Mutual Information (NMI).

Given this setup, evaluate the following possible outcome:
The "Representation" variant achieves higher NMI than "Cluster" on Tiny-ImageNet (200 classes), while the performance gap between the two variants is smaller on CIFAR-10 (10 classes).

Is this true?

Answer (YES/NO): YES